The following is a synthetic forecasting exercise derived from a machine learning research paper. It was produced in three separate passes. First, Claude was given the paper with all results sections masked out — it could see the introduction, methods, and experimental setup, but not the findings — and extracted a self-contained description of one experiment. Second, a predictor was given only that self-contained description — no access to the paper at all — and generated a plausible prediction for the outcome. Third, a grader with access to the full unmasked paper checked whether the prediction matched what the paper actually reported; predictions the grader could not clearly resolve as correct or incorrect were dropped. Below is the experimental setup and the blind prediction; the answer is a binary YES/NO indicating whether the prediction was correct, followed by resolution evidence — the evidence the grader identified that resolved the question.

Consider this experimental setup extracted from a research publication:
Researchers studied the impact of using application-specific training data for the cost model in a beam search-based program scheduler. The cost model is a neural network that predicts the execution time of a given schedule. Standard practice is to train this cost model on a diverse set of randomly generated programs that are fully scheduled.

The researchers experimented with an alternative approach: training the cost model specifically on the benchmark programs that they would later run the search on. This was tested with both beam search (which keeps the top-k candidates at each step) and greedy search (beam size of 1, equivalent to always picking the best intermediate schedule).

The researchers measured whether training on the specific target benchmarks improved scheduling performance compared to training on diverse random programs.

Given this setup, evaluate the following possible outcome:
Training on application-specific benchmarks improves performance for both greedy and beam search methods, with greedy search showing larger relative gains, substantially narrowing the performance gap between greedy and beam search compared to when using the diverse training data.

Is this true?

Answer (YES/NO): NO